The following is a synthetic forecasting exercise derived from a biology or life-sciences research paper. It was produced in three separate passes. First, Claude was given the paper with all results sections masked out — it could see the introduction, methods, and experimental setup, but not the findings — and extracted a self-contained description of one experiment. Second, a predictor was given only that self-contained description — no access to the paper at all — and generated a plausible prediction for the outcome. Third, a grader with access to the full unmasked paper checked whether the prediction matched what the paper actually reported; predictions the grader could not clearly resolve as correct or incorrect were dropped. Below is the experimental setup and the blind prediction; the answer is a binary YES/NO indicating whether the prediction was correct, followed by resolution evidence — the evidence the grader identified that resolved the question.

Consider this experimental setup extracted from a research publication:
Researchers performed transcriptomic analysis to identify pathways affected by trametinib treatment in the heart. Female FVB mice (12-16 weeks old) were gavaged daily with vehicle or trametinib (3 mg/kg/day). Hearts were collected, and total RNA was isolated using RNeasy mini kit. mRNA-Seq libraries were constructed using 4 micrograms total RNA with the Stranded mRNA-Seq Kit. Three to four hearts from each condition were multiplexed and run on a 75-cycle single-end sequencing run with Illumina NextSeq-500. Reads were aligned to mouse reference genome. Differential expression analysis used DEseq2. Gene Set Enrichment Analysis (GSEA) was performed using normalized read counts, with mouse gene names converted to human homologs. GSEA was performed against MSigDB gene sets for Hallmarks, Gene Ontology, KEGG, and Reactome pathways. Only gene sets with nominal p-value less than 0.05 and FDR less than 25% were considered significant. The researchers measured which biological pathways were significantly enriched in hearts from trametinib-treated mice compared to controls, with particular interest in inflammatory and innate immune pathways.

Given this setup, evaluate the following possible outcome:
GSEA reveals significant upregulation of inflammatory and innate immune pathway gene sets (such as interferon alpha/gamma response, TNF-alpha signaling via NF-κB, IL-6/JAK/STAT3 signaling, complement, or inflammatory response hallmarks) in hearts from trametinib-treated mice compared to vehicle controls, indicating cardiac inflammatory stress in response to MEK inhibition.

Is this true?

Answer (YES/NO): YES